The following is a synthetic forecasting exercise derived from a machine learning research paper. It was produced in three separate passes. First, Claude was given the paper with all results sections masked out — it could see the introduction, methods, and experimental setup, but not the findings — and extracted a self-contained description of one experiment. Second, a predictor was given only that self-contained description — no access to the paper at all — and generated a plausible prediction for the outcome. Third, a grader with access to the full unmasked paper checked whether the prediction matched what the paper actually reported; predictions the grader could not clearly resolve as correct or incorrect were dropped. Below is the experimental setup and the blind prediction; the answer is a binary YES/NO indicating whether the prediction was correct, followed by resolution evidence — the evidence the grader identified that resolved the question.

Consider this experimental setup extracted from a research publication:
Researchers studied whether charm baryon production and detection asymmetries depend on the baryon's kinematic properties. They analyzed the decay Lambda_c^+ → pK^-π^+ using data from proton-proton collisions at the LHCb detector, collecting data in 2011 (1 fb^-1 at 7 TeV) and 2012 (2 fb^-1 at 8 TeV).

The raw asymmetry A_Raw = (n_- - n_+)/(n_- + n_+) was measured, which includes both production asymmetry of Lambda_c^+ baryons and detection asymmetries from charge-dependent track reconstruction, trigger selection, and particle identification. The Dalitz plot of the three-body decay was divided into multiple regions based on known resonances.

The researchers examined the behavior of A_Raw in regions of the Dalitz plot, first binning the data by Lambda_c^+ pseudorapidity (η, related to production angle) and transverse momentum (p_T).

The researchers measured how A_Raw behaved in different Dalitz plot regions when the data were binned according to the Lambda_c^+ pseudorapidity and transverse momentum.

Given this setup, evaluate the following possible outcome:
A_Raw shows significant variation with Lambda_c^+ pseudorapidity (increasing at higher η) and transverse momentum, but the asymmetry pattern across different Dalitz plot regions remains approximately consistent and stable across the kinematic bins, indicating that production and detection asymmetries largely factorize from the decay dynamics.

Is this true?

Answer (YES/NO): NO